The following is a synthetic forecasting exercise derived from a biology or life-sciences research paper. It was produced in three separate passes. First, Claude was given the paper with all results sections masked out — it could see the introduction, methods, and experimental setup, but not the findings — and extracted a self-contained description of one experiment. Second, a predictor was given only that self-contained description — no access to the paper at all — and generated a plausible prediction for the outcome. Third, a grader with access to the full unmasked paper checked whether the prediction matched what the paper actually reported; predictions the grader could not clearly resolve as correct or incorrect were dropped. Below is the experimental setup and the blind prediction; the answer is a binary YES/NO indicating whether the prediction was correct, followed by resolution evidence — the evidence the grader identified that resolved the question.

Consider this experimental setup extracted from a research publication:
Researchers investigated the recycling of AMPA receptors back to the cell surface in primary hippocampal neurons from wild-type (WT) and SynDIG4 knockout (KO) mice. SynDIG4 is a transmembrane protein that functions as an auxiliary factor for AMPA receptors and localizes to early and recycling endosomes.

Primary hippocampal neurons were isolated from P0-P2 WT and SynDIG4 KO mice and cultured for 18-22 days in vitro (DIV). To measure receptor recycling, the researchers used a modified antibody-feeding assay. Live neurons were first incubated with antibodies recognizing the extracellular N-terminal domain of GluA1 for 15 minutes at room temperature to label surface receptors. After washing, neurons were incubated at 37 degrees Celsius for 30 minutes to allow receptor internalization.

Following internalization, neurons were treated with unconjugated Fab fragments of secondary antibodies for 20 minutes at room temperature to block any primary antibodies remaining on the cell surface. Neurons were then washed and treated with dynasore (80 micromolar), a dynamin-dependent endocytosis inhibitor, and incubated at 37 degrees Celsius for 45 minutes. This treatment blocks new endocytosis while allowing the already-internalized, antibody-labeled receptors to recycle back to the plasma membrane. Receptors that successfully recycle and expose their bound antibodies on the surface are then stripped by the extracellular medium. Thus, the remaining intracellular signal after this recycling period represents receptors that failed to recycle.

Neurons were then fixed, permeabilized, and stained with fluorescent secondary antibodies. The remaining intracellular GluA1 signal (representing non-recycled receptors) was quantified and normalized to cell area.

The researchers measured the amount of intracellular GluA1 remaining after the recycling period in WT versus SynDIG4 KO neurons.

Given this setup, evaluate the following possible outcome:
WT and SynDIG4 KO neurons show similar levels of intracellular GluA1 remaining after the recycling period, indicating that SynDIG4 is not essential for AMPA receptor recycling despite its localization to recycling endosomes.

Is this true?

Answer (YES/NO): NO